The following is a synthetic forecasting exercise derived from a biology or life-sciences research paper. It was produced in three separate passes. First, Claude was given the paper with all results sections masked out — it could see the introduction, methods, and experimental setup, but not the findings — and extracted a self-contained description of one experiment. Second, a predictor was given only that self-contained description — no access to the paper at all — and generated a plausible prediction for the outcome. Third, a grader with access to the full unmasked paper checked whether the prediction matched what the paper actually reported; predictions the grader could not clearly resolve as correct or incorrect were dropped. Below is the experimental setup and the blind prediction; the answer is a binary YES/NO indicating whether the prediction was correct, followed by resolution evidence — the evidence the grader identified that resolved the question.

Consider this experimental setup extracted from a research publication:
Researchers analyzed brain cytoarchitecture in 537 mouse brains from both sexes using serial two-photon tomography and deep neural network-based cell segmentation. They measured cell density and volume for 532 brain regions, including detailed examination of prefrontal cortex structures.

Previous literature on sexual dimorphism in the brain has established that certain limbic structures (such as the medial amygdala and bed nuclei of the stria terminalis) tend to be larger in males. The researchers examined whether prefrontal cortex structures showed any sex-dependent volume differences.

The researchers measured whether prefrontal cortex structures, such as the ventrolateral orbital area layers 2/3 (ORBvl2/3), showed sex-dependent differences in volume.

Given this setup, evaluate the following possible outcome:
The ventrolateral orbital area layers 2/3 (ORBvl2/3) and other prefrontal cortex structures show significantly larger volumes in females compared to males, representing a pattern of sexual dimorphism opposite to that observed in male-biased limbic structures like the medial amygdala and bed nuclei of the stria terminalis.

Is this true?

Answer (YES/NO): YES